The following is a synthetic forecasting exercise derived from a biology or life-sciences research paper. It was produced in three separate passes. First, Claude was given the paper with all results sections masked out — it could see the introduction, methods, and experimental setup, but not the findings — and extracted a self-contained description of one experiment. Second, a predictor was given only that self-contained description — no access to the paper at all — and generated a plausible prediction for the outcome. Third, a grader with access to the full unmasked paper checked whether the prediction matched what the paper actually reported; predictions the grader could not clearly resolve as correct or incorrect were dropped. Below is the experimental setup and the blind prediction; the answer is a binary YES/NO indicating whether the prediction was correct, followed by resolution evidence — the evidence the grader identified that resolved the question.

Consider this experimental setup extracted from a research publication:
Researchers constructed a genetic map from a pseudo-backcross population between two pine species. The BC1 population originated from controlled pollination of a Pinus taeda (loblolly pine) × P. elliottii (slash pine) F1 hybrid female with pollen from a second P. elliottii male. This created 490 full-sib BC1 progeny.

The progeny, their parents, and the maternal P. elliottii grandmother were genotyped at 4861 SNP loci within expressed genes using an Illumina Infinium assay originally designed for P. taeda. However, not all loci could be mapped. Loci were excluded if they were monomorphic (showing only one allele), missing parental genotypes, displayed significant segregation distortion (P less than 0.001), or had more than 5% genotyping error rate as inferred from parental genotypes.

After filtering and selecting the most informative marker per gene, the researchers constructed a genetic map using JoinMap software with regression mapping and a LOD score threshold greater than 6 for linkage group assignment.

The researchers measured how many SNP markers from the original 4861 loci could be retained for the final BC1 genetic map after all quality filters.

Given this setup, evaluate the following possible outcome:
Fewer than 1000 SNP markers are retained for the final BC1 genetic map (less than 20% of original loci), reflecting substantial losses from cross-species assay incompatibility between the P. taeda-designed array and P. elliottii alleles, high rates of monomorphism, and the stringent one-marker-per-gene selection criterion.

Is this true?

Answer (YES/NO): YES